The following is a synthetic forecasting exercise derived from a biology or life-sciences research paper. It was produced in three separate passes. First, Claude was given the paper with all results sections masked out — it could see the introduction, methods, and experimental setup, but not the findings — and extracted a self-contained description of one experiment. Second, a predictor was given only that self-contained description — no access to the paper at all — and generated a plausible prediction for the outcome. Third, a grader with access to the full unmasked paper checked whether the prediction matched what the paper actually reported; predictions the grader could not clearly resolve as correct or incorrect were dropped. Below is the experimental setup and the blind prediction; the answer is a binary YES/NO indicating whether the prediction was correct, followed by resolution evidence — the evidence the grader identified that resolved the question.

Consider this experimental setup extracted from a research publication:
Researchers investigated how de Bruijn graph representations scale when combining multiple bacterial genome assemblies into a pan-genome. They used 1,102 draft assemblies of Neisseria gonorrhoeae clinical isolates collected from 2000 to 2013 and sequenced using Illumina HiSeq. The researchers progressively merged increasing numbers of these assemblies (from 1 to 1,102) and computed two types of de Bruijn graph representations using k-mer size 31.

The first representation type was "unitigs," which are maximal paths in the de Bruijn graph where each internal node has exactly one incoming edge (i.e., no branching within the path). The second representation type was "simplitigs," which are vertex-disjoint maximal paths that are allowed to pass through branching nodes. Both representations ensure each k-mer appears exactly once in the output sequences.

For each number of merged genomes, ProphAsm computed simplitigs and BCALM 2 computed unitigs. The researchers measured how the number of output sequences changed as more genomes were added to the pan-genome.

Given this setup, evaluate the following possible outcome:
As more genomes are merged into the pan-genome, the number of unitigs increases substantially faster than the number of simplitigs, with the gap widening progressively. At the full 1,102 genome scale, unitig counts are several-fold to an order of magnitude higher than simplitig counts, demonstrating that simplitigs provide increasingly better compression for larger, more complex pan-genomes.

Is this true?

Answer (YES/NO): NO